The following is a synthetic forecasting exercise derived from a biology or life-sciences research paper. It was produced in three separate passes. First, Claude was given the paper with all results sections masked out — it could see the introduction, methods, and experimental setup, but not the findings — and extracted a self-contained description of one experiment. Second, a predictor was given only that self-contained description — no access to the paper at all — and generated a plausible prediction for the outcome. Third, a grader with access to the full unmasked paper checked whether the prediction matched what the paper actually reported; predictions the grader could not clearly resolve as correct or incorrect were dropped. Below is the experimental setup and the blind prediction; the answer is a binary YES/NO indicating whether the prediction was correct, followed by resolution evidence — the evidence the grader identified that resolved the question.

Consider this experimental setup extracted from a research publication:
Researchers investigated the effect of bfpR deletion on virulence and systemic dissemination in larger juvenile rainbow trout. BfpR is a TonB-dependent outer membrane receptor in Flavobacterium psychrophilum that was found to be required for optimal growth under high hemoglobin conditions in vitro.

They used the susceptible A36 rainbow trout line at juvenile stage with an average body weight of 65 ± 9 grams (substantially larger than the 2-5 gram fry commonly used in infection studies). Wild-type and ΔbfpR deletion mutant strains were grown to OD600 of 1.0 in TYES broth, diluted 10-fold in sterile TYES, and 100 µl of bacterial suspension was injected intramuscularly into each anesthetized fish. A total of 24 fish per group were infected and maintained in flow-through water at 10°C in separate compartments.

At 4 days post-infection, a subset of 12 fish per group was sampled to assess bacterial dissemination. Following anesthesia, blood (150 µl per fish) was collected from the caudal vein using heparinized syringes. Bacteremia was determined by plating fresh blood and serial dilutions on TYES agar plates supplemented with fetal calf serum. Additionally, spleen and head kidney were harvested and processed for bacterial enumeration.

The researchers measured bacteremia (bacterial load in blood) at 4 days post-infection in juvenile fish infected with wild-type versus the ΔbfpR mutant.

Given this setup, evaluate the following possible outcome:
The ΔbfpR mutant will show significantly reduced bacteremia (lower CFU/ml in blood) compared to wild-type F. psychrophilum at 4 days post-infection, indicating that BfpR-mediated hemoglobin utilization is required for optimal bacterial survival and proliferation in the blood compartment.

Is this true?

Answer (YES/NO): YES